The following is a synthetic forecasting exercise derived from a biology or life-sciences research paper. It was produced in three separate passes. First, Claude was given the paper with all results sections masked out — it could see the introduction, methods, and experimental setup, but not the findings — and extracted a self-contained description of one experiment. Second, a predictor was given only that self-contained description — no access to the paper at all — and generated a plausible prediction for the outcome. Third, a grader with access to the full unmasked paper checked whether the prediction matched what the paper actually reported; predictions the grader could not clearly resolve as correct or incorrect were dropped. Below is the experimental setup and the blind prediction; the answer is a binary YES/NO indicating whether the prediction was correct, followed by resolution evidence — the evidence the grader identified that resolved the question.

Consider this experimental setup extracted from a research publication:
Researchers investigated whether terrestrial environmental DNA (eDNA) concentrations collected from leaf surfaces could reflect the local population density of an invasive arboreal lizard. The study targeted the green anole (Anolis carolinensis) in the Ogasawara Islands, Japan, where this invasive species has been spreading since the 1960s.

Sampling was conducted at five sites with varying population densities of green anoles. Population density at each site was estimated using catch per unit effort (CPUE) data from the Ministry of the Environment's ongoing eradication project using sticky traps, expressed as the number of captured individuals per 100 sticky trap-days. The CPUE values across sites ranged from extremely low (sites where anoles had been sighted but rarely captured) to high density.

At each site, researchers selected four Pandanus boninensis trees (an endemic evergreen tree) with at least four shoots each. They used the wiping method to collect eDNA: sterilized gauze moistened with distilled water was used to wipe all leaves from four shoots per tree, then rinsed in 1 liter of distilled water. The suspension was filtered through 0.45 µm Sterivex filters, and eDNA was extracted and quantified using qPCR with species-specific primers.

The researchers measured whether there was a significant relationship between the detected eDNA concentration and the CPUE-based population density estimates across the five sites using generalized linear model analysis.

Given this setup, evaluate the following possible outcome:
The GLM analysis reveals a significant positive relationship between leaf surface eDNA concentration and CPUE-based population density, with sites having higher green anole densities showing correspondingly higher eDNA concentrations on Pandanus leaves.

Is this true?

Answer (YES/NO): YES